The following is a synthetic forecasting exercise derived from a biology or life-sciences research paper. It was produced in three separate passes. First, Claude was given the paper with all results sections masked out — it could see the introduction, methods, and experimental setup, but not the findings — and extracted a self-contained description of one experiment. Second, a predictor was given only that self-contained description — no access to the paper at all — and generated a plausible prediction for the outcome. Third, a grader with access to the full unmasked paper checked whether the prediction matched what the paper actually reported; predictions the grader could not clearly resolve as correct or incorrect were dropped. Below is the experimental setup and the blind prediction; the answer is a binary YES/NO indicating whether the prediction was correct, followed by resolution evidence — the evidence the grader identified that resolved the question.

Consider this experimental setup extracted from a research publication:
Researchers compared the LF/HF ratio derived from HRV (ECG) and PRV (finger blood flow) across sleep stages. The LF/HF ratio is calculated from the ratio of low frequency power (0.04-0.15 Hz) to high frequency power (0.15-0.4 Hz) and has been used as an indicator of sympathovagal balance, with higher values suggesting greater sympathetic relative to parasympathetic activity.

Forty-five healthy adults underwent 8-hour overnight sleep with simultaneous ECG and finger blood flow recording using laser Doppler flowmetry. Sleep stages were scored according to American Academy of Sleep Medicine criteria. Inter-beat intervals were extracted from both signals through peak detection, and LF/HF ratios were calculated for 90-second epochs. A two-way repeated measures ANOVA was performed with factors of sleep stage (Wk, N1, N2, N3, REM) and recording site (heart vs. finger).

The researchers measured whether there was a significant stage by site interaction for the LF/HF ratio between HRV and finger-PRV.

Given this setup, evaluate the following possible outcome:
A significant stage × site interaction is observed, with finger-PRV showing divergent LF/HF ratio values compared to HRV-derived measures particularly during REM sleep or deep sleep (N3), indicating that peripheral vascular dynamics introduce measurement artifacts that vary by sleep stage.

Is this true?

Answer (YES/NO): NO